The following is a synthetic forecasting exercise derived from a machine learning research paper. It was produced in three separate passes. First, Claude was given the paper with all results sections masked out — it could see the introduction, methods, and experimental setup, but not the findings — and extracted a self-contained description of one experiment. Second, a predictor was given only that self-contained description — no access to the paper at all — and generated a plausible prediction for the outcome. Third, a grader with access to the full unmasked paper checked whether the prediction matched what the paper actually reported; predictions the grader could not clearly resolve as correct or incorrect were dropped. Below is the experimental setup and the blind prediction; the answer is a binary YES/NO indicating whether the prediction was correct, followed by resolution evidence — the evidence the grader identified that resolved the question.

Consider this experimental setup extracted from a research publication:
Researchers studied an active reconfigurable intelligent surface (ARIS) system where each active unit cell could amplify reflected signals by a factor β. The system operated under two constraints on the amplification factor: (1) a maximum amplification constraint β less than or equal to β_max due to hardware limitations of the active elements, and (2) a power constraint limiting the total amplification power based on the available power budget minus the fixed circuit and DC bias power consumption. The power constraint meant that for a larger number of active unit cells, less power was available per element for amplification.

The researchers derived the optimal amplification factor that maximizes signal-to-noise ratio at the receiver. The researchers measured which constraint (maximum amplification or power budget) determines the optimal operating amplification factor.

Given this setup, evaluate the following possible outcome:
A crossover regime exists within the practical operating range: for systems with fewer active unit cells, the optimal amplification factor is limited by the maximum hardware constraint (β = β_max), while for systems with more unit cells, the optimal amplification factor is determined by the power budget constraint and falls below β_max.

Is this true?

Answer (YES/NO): YES